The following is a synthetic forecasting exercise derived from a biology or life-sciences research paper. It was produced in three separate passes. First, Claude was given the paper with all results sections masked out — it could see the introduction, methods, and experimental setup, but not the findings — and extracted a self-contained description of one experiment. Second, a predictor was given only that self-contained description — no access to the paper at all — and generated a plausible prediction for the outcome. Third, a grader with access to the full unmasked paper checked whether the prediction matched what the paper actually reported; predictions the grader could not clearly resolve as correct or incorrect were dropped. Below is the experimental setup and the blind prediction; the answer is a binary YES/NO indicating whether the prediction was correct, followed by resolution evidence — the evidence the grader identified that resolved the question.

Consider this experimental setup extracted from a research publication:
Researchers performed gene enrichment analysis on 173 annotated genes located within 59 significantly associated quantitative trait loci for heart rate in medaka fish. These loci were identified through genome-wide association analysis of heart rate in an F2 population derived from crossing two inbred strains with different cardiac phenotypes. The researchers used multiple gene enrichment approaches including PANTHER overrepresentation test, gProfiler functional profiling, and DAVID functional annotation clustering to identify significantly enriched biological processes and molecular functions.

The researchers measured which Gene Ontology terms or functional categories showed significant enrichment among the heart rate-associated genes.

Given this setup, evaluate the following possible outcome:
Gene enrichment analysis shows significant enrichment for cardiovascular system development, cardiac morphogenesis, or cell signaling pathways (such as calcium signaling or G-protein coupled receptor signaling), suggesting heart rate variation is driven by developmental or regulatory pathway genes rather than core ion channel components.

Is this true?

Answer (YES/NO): NO